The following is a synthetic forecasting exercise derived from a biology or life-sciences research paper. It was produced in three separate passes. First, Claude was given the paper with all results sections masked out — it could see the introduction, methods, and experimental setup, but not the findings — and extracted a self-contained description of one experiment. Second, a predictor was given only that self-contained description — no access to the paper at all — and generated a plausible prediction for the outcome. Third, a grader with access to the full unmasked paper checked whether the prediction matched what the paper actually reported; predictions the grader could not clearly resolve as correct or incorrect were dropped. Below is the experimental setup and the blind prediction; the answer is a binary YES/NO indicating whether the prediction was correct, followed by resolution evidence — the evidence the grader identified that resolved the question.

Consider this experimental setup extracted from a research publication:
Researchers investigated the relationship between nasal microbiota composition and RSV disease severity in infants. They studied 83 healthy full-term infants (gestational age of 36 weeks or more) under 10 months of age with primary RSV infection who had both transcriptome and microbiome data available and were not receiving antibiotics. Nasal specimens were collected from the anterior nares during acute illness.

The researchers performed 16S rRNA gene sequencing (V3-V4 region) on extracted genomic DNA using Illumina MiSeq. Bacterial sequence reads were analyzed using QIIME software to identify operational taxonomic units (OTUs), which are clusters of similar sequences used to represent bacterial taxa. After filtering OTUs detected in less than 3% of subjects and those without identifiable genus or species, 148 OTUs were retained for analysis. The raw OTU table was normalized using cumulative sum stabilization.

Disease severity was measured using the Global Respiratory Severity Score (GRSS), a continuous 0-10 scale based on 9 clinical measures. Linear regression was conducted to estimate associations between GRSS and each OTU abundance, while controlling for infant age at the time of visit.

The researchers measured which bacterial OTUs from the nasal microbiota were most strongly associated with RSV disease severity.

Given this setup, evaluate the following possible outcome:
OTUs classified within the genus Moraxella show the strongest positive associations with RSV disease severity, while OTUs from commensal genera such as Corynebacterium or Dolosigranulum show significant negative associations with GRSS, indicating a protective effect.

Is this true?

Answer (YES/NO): NO